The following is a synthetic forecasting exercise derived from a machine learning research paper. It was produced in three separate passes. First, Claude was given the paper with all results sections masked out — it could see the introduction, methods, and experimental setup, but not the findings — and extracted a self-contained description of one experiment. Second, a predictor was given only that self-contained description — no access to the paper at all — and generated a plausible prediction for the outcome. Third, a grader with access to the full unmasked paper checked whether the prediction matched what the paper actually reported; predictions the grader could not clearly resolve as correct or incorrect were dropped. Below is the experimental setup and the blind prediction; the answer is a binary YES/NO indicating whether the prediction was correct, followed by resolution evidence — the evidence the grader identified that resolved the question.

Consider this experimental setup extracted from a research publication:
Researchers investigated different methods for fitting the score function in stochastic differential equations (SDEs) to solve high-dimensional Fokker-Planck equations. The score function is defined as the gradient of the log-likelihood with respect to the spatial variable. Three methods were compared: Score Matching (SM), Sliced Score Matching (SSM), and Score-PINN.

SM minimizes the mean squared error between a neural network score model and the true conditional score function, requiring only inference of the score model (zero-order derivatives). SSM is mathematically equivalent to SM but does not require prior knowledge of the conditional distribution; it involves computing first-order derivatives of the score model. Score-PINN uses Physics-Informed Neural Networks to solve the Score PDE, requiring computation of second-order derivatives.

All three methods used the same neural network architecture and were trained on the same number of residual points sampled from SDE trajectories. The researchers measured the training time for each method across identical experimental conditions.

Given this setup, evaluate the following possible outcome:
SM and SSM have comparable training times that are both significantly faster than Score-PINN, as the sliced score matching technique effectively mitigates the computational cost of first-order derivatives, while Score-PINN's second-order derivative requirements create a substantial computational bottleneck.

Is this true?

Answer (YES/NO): NO